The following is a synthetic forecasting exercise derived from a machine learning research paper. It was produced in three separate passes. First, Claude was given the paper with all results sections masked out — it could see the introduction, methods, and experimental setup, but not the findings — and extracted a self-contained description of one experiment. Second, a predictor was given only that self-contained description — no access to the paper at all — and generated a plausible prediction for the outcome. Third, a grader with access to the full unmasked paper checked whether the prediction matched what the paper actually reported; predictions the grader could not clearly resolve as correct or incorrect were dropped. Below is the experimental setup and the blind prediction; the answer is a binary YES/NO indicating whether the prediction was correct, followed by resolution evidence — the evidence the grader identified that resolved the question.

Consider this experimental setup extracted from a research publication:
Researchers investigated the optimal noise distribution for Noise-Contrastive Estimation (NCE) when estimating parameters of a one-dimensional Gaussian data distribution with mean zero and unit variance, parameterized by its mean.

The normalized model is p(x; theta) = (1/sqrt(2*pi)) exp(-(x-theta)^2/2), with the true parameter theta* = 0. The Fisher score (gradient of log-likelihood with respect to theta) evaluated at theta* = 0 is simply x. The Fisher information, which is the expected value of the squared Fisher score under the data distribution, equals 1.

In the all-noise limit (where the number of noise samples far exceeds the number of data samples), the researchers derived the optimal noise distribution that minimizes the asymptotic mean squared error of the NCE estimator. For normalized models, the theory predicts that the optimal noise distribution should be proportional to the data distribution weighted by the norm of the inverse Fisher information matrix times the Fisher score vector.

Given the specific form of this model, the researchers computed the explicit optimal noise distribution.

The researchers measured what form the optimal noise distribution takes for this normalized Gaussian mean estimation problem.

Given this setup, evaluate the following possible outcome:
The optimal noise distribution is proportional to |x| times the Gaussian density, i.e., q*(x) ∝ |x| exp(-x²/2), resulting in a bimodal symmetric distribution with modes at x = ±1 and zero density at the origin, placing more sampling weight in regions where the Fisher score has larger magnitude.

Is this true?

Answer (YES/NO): YES